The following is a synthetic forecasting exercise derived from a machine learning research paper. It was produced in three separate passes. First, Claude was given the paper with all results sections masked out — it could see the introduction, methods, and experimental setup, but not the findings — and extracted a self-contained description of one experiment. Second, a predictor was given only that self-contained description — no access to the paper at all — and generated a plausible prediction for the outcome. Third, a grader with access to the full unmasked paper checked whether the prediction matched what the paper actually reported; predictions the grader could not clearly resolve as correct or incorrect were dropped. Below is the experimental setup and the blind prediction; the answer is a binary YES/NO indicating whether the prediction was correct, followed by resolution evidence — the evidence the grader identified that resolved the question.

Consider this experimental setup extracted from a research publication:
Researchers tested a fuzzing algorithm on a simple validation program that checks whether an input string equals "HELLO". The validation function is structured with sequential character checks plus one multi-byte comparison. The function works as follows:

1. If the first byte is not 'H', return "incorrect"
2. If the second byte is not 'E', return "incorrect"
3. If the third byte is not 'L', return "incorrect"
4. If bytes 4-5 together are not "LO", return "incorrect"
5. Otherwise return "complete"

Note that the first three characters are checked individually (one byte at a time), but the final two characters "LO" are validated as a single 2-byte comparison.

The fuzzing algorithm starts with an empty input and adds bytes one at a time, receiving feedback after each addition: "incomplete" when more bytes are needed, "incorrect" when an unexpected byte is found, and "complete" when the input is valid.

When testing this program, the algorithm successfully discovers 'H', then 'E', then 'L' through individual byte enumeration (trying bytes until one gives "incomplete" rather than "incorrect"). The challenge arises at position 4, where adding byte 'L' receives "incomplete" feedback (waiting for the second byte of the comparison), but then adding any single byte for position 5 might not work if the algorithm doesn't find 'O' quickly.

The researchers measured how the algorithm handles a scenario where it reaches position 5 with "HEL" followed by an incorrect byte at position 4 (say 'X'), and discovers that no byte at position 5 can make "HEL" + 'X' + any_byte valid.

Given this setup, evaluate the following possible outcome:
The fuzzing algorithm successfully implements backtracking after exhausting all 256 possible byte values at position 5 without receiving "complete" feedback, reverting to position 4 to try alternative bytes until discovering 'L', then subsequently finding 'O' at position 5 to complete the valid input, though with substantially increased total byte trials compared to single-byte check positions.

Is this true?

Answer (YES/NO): YES